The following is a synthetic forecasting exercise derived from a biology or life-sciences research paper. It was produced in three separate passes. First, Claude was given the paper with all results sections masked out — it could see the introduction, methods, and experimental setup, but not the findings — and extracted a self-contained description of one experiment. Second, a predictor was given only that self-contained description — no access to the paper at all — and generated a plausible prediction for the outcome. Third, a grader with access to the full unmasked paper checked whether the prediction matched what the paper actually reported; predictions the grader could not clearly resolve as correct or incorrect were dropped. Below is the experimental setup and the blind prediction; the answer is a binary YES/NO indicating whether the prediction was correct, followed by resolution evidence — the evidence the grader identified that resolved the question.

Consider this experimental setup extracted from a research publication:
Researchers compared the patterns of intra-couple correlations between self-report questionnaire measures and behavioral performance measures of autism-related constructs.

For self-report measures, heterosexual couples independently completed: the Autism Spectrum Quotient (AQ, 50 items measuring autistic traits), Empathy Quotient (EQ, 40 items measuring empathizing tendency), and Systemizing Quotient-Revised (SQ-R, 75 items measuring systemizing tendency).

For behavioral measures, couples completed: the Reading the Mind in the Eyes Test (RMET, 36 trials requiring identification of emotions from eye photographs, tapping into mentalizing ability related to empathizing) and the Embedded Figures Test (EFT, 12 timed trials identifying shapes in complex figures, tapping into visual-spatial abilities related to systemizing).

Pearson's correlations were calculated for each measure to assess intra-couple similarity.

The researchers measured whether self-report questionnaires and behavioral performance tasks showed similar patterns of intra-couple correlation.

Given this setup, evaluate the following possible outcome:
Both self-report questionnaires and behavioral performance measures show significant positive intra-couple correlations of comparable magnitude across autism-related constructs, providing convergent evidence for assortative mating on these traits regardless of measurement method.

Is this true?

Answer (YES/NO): NO